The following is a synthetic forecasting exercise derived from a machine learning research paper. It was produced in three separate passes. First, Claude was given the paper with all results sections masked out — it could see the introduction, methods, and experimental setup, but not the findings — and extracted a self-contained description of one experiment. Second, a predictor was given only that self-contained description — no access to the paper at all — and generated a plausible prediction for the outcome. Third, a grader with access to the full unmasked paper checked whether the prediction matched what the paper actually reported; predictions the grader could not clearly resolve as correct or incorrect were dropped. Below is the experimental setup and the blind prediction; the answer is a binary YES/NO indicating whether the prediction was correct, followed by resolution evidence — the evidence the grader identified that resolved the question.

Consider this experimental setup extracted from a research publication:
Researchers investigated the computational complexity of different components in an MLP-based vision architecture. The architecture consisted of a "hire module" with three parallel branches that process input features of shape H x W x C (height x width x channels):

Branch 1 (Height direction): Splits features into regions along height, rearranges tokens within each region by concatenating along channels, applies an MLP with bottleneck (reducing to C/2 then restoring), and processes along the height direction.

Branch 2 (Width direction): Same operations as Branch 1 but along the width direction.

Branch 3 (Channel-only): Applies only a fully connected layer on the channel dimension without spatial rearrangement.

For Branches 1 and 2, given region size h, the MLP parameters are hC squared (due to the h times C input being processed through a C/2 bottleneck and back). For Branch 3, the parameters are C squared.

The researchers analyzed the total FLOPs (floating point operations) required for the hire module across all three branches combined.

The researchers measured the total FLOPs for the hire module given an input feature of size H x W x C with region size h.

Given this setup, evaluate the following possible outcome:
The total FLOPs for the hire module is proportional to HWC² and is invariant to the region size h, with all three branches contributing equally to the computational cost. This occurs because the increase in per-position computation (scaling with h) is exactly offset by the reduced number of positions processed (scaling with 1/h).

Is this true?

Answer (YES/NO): YES